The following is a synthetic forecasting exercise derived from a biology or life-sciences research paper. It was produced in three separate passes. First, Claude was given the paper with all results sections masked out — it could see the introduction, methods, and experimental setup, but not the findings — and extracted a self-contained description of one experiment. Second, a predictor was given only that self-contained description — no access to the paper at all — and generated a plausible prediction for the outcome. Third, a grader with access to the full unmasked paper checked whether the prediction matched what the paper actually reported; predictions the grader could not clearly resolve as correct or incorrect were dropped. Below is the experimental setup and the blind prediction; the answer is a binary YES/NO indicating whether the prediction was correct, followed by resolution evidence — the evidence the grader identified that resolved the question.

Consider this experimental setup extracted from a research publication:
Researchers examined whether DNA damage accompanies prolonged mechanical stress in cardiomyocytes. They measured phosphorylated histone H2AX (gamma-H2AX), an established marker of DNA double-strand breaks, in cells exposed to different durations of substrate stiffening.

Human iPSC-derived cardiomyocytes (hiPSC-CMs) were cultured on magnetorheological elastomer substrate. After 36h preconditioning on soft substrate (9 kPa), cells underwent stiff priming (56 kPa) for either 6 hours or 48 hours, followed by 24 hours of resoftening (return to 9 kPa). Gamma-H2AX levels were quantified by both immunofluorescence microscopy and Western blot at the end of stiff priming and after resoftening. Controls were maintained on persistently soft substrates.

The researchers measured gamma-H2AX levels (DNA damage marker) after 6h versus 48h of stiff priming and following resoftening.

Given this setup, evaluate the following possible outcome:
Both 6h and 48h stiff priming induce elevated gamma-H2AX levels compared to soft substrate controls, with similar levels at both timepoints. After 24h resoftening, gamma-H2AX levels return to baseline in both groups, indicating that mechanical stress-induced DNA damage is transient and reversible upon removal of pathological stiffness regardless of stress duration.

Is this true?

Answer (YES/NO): NO